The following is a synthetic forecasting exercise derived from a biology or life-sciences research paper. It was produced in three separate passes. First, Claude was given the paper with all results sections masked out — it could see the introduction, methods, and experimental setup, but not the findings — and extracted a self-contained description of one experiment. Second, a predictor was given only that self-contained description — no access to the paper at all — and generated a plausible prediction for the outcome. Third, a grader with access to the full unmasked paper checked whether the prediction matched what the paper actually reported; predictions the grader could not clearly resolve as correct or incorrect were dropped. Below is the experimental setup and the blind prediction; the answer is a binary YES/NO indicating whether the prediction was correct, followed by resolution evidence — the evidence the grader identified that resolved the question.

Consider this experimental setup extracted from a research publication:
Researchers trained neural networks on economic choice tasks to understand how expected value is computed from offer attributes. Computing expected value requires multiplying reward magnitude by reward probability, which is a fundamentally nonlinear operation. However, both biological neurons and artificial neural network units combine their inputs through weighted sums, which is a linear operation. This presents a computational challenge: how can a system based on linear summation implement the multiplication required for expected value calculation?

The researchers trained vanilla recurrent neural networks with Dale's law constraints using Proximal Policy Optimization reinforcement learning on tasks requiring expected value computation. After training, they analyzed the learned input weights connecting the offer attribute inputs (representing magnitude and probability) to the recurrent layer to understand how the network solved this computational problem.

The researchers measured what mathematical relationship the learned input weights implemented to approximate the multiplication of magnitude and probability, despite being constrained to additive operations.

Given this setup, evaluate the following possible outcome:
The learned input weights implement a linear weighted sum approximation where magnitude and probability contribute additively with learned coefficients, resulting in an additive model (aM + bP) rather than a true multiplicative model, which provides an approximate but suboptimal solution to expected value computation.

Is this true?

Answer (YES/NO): NO